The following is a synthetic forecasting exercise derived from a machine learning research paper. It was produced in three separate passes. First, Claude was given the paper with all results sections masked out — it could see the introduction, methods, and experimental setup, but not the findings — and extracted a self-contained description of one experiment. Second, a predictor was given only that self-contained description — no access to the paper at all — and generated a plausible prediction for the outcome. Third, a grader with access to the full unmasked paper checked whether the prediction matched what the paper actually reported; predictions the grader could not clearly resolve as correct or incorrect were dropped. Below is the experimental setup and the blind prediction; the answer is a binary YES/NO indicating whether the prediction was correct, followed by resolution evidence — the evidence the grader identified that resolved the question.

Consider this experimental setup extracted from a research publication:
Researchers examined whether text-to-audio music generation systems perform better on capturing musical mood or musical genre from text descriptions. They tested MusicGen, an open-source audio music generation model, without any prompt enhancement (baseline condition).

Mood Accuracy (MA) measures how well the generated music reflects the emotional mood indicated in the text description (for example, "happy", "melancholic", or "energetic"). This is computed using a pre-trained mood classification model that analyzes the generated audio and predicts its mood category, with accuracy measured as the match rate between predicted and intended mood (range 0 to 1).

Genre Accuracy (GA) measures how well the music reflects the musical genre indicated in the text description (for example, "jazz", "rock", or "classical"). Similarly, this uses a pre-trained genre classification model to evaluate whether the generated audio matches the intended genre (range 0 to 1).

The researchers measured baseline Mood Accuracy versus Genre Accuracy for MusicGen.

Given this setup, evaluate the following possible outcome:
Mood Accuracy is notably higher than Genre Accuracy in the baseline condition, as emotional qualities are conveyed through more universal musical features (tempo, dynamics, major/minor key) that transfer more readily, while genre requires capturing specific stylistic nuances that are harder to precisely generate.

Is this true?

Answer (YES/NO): NO